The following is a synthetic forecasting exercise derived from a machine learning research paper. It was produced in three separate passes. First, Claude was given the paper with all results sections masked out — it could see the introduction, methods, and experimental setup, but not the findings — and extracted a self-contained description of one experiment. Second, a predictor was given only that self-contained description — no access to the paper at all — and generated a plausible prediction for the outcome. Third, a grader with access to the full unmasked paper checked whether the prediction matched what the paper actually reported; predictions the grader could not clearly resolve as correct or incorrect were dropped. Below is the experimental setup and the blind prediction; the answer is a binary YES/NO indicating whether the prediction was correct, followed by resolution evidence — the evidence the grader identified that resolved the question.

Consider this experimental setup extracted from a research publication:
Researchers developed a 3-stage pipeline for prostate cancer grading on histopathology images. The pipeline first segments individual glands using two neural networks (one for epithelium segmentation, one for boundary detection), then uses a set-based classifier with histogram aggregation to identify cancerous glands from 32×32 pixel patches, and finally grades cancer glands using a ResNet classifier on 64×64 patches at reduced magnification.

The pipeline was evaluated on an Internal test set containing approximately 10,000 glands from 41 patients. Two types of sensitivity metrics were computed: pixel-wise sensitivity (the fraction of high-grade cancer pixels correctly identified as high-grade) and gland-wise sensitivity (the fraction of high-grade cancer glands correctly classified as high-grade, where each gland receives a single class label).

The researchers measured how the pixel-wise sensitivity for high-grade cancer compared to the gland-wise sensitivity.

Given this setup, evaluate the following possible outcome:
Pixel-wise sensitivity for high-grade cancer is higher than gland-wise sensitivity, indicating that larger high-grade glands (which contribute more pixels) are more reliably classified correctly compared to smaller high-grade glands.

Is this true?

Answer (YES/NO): NO